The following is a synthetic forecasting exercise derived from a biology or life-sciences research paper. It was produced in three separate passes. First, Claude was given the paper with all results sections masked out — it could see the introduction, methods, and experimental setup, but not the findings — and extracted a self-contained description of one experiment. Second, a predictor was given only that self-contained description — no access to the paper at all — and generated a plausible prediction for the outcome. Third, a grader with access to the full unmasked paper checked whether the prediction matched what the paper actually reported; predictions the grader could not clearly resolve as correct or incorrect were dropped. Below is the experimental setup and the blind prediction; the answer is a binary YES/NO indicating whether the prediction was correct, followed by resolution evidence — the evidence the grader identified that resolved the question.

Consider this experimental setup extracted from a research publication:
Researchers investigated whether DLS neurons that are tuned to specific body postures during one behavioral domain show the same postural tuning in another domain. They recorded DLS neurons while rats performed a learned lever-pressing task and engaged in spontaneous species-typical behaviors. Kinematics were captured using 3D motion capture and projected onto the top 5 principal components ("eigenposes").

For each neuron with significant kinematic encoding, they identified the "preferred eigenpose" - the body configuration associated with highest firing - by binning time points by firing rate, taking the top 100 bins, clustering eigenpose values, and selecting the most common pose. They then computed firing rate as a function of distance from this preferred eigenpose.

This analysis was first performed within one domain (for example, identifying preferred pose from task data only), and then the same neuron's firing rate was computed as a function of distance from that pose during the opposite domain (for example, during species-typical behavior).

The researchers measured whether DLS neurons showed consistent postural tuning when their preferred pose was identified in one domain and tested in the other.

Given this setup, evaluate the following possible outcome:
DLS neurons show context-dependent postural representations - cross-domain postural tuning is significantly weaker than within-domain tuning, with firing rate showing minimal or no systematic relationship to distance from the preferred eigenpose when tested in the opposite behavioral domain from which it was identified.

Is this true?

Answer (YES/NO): YES